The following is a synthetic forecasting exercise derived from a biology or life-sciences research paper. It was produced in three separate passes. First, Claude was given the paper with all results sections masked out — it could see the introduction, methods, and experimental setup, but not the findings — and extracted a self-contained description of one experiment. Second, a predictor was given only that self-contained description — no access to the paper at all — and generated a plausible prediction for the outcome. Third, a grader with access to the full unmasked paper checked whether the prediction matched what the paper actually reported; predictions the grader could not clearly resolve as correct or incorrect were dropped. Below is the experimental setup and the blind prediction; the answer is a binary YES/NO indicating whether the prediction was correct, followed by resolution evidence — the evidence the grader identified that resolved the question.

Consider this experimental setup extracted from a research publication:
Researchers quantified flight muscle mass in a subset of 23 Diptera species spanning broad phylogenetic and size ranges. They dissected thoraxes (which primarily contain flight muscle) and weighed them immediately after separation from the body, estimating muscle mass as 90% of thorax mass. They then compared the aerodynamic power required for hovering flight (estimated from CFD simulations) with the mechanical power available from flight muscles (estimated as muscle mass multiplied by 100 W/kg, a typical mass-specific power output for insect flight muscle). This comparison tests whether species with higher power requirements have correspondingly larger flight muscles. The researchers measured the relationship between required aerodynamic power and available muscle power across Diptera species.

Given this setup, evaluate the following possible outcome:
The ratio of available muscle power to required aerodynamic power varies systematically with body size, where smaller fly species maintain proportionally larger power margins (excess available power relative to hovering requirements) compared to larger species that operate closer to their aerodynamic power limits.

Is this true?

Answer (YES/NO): NO